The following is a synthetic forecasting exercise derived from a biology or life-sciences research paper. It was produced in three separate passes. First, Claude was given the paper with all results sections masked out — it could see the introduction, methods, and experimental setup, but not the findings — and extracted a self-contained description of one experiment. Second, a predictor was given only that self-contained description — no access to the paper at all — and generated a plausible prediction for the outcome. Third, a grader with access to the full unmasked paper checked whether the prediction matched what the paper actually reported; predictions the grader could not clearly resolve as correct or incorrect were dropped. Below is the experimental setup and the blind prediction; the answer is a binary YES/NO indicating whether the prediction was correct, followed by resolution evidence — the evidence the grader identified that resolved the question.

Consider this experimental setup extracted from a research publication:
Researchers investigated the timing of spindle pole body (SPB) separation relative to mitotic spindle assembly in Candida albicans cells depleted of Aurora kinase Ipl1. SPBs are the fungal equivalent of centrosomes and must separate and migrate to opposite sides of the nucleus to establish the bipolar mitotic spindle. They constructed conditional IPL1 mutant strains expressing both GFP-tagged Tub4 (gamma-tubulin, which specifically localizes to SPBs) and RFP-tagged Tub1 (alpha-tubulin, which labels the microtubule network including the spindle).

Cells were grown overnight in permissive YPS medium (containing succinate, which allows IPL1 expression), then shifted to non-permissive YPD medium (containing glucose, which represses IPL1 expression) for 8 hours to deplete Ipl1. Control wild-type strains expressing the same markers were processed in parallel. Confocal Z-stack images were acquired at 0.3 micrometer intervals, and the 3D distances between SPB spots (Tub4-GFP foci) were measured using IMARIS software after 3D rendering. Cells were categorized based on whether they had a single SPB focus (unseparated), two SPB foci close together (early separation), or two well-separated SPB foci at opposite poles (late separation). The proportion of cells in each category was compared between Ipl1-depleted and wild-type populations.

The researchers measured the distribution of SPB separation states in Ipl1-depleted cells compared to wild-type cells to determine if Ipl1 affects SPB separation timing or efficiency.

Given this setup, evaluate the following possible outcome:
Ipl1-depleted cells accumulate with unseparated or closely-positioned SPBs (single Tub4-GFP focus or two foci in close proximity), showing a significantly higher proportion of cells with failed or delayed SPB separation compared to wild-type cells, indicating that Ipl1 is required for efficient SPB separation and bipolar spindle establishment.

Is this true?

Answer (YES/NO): YES